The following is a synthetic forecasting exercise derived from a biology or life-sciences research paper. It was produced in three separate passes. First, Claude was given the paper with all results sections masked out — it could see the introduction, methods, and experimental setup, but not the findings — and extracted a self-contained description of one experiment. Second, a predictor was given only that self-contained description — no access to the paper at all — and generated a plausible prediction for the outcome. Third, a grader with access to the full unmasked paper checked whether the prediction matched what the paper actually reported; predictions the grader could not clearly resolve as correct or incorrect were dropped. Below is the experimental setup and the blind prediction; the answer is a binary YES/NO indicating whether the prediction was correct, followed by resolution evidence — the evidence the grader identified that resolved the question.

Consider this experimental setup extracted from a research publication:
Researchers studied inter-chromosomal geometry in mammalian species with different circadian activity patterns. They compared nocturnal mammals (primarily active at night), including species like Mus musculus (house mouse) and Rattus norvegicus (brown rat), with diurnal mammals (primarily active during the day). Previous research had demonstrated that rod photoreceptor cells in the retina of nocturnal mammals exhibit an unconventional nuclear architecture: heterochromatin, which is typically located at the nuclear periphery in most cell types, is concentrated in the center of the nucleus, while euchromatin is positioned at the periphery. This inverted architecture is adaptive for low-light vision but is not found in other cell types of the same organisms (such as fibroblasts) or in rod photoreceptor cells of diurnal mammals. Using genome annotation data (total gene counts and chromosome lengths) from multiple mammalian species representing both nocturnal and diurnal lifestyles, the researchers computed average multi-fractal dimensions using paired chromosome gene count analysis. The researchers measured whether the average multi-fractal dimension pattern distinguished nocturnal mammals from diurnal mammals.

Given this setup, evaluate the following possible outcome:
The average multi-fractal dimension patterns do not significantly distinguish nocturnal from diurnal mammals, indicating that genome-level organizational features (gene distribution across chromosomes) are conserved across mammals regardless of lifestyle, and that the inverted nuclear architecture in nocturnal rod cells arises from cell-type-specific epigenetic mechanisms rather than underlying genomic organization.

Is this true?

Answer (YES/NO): NO